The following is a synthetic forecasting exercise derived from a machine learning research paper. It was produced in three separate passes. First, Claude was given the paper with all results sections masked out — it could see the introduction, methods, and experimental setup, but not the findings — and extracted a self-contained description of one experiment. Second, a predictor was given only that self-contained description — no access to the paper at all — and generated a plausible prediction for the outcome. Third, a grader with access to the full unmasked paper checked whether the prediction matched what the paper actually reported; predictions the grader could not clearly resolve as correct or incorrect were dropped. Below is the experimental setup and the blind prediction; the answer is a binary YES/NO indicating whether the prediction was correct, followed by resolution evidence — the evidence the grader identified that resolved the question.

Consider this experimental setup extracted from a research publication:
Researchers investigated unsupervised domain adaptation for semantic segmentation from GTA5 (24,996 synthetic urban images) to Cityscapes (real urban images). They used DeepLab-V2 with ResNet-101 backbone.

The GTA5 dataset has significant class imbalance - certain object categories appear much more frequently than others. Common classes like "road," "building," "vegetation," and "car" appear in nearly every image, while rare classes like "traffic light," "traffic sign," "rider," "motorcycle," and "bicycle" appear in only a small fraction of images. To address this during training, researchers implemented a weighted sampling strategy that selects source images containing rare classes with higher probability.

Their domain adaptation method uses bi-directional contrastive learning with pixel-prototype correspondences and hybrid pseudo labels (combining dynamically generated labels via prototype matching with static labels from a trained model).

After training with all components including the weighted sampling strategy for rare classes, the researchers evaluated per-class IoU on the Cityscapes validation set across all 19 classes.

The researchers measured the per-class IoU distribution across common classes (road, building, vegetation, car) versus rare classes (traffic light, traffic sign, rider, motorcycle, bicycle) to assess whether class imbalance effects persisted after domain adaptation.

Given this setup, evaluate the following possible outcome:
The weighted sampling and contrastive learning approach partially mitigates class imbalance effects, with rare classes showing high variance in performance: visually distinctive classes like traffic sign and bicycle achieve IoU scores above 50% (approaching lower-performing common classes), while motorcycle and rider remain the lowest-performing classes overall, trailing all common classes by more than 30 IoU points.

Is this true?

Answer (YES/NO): NO